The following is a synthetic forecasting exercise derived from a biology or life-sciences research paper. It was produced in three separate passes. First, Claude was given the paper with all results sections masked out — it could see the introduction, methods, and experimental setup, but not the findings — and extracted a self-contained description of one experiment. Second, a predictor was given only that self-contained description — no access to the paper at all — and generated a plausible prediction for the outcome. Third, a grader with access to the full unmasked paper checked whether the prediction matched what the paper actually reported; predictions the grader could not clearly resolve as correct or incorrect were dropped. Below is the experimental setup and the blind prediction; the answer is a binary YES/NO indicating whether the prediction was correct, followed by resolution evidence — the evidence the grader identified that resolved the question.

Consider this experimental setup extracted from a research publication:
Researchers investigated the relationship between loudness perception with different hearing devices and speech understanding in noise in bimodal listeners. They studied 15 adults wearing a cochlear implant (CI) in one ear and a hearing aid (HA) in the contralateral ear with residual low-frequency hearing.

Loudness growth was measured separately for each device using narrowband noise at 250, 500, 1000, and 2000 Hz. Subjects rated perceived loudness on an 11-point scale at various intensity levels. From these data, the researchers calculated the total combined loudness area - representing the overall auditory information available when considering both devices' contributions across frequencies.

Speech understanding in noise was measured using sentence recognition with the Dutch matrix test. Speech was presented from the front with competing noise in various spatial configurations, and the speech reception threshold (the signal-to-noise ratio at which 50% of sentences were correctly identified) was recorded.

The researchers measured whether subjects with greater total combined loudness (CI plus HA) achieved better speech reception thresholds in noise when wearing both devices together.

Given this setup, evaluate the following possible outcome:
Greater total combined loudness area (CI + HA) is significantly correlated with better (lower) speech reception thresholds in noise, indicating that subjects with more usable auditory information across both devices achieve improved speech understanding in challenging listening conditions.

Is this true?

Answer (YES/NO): NO